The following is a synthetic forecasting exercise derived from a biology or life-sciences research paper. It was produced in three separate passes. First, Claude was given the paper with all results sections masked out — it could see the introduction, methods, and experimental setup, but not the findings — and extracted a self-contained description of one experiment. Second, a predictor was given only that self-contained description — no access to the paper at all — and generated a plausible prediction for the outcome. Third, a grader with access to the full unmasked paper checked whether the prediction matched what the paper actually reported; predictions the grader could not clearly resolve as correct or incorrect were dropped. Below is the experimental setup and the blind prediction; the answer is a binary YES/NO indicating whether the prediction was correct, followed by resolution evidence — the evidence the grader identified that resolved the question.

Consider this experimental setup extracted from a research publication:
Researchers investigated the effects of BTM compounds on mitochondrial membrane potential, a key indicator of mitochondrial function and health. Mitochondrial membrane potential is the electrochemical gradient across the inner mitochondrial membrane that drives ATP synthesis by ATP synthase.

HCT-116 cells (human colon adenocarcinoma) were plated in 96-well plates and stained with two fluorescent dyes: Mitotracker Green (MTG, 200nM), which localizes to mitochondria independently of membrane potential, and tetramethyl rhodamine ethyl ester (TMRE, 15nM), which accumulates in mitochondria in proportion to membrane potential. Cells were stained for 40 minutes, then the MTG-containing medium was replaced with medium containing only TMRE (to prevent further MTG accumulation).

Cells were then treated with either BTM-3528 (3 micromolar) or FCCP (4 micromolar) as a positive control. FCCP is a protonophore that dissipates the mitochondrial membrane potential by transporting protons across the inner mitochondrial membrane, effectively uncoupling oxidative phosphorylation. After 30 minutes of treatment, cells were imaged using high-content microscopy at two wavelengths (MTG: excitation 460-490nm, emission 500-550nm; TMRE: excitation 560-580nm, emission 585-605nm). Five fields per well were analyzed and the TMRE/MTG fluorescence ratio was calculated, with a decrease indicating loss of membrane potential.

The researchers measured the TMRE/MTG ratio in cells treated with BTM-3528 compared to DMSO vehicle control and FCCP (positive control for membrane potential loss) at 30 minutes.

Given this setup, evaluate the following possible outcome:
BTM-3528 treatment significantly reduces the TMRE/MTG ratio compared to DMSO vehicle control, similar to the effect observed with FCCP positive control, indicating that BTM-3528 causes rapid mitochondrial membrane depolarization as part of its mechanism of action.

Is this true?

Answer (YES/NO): NO